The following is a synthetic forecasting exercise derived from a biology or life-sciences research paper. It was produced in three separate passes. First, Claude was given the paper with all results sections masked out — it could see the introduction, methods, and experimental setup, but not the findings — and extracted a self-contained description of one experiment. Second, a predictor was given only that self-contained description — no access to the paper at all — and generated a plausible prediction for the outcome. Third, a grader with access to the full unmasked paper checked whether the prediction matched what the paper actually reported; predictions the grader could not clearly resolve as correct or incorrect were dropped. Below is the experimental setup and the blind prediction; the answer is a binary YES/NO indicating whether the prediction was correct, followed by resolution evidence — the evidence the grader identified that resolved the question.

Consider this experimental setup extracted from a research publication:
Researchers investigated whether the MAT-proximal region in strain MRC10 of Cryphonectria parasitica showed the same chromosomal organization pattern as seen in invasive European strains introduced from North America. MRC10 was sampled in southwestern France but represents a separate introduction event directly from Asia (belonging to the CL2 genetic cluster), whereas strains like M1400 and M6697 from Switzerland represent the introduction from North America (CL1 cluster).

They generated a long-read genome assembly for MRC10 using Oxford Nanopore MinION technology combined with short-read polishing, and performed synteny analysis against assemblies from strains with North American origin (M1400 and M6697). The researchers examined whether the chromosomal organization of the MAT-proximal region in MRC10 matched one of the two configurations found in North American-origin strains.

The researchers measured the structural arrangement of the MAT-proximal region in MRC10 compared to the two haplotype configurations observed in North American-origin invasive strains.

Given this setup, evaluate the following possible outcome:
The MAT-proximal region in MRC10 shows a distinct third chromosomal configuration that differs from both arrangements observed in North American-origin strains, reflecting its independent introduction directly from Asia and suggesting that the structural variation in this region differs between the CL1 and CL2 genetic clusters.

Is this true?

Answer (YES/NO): NO